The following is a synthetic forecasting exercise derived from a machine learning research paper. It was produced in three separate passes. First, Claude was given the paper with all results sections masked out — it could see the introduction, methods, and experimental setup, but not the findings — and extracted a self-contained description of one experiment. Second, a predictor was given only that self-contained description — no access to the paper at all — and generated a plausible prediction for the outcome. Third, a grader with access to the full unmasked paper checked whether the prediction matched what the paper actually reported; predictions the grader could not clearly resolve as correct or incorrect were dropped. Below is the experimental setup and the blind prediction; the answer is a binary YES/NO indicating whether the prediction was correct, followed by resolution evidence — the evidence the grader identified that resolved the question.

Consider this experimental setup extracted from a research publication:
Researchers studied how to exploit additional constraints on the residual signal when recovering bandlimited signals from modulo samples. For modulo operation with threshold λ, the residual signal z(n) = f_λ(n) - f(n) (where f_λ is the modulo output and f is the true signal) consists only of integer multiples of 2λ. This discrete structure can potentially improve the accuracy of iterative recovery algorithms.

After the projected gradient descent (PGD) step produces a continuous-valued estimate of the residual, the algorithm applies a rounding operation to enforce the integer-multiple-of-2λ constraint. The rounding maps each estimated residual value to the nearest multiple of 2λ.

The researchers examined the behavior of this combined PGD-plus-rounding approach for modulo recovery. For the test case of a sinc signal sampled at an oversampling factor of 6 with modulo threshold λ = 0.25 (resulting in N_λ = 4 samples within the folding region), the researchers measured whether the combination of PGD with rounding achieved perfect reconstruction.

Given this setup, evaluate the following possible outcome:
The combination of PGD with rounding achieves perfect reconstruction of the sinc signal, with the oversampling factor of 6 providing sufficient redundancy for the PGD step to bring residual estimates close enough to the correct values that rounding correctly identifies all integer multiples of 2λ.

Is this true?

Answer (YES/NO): YES